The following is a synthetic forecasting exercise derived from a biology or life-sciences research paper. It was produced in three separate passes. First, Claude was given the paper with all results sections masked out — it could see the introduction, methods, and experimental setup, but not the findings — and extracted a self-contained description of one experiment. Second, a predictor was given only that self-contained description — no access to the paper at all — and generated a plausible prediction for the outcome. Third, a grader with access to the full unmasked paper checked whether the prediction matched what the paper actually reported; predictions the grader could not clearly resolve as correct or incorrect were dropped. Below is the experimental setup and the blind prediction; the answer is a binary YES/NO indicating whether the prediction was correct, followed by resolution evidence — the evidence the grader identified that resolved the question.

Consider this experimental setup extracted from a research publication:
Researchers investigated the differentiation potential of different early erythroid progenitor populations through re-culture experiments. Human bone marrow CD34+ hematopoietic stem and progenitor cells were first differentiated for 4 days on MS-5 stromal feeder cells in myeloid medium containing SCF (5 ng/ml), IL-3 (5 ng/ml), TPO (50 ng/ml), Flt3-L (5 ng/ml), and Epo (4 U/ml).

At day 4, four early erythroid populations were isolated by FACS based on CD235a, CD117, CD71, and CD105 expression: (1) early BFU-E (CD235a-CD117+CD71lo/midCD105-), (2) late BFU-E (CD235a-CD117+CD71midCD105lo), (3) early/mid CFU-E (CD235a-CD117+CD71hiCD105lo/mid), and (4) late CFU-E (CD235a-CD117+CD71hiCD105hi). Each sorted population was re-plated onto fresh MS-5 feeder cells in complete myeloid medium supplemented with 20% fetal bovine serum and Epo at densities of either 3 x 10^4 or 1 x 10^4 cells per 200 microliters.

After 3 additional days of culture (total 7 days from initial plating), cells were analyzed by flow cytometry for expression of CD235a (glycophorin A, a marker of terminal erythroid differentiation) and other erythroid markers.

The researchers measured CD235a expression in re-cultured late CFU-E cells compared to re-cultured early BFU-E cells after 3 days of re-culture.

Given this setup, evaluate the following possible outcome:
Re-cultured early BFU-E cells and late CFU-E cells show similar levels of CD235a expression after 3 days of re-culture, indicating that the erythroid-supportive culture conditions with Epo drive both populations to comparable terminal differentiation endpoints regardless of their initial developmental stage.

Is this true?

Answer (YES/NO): NO